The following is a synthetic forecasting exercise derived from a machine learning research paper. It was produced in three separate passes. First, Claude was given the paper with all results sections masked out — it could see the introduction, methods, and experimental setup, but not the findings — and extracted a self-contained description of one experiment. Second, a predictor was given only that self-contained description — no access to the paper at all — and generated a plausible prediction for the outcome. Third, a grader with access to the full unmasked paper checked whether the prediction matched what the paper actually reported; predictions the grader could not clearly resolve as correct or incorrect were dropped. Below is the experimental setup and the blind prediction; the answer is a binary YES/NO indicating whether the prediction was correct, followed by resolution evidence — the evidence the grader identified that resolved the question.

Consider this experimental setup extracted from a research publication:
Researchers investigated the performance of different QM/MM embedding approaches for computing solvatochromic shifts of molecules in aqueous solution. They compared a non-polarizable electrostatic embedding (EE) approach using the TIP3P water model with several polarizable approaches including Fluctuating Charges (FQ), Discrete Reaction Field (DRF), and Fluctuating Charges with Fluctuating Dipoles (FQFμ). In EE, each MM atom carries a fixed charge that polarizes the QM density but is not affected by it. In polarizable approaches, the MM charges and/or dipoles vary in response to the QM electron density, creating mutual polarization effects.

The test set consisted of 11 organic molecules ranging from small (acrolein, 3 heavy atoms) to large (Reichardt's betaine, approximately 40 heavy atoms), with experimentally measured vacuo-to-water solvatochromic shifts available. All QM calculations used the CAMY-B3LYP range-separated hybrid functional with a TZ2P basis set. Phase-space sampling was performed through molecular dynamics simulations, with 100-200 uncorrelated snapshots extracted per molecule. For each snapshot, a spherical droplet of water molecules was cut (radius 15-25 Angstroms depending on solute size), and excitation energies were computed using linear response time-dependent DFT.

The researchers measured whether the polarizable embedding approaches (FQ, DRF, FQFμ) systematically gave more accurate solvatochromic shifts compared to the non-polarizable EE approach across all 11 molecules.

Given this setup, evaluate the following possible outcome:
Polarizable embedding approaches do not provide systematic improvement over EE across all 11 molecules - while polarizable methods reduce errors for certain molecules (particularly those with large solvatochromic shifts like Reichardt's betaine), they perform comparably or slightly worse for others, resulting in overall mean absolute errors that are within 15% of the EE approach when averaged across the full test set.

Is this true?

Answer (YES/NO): NO